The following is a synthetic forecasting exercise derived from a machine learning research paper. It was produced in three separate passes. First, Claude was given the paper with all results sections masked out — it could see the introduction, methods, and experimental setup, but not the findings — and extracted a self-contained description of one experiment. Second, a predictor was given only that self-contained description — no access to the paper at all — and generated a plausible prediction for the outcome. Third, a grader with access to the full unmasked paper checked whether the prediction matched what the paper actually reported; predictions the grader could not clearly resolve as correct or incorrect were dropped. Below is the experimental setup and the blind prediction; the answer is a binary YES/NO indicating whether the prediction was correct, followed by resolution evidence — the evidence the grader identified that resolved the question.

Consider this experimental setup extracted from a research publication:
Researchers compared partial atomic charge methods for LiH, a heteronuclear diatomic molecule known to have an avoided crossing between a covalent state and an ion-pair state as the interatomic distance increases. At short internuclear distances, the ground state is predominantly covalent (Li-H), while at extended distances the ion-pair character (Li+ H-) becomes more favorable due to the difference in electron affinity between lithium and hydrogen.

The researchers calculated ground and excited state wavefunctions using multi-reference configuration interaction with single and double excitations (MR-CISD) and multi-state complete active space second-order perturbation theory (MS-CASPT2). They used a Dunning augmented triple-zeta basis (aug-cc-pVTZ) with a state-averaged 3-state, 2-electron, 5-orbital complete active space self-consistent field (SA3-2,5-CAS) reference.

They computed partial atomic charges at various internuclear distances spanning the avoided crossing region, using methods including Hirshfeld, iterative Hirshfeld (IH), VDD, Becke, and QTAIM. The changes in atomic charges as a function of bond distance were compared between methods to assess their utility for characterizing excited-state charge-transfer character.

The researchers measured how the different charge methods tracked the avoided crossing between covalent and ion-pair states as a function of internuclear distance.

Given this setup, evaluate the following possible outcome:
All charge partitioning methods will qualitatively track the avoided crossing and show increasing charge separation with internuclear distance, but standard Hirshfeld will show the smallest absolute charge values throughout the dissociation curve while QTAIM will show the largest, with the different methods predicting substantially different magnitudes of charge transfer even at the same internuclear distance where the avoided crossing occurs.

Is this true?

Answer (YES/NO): NO